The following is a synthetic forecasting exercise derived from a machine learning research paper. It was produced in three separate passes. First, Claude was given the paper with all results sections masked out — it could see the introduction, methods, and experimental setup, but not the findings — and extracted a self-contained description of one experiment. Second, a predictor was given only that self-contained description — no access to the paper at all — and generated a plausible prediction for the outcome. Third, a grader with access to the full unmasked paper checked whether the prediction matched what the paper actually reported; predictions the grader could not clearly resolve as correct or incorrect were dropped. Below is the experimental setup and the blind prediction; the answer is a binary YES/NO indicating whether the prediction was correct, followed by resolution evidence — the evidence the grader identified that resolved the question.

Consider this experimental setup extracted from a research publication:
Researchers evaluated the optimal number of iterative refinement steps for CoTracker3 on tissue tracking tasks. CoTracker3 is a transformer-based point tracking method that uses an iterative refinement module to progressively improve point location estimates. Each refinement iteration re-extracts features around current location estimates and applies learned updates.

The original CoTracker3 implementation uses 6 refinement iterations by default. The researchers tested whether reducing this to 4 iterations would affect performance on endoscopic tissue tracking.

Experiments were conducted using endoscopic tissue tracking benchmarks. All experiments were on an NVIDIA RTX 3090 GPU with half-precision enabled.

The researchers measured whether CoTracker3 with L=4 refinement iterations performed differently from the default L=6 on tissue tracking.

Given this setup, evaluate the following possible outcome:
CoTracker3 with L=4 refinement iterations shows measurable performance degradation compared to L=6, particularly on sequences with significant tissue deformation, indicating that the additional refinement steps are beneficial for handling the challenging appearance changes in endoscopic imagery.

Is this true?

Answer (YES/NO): NO